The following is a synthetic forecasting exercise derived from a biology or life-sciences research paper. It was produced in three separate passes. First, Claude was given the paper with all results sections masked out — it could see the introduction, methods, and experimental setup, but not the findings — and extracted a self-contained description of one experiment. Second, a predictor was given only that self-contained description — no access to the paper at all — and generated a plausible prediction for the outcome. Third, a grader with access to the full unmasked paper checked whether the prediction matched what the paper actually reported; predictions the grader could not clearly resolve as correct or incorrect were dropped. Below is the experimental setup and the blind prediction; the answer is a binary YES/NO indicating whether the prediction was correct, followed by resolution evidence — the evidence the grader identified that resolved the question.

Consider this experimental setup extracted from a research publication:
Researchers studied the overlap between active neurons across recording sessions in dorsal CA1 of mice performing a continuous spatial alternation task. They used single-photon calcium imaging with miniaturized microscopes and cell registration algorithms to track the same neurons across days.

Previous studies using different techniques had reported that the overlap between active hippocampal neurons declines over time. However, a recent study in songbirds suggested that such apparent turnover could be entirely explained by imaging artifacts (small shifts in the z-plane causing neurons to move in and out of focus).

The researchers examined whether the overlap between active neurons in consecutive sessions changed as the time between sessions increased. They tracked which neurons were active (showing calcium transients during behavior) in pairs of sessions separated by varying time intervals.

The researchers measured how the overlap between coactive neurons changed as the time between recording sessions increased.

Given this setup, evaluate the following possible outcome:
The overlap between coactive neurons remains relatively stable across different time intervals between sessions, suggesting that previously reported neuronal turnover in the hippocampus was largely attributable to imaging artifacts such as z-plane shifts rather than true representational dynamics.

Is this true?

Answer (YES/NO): NO